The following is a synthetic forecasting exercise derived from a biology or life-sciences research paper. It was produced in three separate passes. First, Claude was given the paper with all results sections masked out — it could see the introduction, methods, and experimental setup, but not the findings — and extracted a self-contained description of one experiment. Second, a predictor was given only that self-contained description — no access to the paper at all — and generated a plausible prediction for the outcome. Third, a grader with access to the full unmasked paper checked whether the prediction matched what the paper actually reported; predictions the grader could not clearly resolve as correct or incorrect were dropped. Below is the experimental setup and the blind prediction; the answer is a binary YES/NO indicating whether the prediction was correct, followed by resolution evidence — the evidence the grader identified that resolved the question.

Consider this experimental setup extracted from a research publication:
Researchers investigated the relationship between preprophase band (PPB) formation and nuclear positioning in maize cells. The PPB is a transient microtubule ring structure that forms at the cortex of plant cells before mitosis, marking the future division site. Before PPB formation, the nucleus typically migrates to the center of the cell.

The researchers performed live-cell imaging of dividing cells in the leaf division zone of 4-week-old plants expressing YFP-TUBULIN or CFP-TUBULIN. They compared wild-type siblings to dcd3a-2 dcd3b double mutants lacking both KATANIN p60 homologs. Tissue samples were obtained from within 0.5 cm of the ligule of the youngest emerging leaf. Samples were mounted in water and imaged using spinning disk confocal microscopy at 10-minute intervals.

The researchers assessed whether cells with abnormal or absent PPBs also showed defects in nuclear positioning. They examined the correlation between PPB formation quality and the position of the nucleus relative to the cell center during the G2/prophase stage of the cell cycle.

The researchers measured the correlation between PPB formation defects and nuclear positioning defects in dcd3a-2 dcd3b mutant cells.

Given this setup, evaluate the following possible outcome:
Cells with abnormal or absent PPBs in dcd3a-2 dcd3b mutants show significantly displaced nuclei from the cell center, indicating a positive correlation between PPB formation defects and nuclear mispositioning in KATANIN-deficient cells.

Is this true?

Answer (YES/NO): YES